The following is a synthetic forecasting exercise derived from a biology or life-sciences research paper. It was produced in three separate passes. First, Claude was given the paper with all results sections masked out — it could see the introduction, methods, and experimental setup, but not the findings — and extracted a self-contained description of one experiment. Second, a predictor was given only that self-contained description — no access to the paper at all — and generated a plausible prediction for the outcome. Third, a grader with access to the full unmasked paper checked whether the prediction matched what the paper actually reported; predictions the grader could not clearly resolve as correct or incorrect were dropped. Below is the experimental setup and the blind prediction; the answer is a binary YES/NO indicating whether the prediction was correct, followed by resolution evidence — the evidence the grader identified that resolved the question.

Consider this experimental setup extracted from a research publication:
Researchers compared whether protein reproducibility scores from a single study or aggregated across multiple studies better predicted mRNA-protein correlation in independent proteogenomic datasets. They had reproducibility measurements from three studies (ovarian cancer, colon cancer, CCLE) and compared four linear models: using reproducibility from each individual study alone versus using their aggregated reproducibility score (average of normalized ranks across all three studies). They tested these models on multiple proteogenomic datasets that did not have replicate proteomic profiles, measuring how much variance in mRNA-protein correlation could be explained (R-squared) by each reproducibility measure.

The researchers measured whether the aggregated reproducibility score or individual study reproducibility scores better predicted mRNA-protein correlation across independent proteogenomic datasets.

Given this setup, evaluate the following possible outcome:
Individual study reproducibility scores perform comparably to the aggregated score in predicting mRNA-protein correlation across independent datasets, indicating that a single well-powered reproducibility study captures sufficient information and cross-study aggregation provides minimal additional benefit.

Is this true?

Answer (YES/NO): NO